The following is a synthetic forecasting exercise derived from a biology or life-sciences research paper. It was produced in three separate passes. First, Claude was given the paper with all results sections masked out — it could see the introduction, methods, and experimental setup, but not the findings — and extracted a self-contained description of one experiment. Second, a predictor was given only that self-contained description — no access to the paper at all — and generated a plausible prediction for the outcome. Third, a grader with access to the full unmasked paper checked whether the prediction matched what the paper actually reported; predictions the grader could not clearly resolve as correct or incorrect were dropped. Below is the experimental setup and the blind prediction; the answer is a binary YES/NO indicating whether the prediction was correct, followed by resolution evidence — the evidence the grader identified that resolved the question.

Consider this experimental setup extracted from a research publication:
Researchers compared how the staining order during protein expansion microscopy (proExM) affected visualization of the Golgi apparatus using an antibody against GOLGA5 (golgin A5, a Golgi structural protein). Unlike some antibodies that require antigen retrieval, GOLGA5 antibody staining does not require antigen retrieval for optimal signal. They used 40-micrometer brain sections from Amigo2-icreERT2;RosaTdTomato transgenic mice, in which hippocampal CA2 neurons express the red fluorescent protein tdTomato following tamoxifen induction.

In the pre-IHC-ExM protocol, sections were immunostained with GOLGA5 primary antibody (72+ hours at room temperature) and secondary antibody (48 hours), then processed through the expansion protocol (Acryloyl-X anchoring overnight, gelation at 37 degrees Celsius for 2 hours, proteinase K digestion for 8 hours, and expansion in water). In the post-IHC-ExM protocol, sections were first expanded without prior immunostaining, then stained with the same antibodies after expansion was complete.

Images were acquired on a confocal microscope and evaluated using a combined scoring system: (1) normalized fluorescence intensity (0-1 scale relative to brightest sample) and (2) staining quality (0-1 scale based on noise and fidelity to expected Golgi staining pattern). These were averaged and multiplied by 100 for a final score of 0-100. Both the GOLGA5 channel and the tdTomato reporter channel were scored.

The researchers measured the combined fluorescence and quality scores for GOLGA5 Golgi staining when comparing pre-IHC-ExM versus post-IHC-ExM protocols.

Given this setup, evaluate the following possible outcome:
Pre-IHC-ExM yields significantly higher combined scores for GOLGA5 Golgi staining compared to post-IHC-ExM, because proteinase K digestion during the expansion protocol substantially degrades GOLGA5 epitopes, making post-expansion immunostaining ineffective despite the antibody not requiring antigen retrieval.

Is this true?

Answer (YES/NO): YES